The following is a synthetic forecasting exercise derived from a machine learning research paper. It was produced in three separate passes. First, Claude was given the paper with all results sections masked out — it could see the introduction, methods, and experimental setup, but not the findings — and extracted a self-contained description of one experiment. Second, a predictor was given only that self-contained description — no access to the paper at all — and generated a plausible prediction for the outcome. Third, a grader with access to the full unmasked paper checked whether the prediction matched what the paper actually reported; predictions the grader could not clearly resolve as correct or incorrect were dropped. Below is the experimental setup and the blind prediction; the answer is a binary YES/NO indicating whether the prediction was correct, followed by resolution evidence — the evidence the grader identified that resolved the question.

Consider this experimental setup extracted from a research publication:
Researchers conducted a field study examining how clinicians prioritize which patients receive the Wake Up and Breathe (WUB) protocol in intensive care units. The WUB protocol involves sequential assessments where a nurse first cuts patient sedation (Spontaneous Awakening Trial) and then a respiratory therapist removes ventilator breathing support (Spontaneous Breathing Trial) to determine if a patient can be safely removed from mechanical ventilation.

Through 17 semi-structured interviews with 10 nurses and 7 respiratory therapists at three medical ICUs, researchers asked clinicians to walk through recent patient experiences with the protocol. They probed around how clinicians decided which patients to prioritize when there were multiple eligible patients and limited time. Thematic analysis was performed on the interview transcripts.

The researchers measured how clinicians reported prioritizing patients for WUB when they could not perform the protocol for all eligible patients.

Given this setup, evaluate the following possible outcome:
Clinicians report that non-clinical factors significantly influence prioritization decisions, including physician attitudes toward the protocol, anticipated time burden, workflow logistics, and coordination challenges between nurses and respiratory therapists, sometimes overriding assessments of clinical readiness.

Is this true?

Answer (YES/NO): NO